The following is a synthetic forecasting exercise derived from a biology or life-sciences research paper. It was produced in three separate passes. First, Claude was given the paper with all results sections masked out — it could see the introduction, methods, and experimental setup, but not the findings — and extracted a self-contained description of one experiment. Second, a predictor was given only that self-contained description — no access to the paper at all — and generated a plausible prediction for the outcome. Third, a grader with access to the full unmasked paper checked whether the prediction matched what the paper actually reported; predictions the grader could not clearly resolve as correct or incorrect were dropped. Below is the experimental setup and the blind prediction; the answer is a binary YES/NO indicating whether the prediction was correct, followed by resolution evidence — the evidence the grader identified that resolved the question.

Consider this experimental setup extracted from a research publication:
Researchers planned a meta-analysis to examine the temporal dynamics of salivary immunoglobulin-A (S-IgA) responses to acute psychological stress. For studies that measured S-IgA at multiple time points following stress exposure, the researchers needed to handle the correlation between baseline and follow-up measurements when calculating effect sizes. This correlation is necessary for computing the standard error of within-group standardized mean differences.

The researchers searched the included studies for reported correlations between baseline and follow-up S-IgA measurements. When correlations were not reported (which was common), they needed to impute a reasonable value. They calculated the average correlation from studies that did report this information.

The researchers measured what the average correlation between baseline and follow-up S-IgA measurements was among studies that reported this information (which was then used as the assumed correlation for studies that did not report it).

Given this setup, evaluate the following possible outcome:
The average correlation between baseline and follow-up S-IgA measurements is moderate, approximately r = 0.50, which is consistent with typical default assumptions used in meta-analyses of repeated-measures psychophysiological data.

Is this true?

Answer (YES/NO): NO